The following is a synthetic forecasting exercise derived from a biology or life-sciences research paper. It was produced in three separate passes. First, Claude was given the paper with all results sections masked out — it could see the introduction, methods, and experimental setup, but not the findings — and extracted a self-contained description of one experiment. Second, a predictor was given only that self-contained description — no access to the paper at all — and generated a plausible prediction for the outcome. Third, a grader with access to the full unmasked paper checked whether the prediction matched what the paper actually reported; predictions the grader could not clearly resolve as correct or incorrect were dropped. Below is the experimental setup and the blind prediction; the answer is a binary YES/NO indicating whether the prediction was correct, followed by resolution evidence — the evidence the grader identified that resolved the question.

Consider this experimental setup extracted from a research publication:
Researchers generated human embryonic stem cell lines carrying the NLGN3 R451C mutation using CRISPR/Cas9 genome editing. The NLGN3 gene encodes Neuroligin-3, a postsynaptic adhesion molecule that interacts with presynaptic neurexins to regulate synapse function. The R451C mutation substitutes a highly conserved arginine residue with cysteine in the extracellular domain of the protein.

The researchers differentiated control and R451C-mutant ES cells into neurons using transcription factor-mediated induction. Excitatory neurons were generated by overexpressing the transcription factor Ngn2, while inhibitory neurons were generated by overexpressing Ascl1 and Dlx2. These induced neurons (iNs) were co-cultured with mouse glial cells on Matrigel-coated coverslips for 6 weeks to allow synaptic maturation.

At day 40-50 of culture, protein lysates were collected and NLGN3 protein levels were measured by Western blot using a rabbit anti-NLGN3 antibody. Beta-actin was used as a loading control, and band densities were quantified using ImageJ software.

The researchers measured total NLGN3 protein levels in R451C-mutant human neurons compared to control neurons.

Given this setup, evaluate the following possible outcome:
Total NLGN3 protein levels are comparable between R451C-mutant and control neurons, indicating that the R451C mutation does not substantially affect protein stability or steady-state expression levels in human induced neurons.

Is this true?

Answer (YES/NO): NO